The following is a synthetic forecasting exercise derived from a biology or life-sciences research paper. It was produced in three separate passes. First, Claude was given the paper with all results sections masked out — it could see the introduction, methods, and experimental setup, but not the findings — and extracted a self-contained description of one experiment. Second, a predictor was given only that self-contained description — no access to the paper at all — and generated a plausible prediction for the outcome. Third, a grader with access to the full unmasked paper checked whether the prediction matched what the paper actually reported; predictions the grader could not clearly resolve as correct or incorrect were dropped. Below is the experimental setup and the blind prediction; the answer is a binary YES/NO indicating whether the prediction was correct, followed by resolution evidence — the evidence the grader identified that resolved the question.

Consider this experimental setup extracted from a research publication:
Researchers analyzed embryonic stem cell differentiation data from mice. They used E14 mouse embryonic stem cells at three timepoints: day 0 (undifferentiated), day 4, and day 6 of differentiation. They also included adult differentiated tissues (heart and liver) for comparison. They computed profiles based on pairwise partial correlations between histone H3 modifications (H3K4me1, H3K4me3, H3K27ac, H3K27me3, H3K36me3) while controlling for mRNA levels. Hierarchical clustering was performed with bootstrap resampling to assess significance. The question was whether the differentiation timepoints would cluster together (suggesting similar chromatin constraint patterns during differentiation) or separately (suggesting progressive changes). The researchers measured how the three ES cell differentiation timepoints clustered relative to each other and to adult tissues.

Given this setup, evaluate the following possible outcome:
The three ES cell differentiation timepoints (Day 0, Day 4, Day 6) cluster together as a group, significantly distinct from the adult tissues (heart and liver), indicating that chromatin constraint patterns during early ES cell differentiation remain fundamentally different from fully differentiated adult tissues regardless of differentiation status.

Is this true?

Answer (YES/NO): YES